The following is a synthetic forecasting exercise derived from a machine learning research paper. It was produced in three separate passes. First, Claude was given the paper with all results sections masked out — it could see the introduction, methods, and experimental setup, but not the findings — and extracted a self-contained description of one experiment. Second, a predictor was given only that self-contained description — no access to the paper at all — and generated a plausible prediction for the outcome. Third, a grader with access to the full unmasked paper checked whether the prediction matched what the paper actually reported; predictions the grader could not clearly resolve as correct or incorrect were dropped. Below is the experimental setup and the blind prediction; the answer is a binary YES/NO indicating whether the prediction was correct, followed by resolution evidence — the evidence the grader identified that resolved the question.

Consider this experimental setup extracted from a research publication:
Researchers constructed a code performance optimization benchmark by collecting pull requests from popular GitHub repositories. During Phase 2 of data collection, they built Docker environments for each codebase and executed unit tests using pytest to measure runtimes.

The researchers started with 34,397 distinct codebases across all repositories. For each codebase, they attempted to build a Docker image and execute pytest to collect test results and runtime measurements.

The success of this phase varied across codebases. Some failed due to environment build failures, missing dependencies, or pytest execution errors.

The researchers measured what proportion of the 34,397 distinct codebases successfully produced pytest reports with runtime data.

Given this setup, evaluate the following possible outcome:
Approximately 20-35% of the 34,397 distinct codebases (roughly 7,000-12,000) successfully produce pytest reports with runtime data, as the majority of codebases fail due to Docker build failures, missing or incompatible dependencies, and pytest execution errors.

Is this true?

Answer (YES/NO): NO